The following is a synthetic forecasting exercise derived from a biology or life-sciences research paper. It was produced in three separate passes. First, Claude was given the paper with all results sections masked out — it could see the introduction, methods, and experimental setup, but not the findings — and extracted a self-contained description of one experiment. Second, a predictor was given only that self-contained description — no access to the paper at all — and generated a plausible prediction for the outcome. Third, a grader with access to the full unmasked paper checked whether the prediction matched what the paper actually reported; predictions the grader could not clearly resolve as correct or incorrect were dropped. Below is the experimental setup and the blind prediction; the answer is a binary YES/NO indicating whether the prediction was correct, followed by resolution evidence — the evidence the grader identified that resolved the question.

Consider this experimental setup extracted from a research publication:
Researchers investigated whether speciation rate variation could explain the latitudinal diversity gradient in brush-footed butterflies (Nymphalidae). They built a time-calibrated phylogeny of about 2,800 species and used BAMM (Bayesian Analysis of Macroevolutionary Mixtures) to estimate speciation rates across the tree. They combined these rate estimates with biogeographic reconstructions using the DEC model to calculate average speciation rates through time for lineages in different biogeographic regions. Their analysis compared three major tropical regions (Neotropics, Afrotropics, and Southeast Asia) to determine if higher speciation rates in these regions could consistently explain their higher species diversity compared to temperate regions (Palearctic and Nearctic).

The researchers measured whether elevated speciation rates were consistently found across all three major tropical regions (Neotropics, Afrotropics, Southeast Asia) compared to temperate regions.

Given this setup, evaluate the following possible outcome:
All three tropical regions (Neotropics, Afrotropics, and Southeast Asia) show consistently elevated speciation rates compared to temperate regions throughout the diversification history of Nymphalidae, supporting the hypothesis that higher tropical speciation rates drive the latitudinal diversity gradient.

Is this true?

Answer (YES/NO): NO